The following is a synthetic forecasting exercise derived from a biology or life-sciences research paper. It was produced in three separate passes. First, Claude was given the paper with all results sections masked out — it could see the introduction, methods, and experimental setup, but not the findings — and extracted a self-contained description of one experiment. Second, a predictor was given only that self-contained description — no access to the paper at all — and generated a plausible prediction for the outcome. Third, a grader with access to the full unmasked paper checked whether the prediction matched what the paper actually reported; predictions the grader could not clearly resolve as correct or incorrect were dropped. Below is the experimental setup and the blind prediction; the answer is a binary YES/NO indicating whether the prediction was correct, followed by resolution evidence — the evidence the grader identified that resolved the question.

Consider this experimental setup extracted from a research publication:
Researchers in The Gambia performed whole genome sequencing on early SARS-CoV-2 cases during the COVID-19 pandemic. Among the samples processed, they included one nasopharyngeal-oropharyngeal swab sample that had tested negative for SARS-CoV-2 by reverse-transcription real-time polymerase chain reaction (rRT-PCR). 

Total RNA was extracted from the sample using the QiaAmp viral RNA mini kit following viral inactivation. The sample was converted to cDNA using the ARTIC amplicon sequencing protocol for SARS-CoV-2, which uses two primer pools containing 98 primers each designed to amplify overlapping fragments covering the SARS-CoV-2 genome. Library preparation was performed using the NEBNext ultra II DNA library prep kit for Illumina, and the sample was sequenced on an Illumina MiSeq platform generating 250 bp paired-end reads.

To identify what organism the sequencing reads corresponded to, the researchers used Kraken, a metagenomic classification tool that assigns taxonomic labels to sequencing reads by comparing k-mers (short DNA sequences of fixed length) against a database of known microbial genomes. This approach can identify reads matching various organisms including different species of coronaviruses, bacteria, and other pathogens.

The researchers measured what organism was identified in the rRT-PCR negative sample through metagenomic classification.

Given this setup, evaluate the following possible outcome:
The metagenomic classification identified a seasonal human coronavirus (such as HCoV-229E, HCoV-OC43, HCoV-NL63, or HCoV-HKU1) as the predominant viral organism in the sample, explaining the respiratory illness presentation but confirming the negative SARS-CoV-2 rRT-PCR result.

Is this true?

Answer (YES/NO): NO